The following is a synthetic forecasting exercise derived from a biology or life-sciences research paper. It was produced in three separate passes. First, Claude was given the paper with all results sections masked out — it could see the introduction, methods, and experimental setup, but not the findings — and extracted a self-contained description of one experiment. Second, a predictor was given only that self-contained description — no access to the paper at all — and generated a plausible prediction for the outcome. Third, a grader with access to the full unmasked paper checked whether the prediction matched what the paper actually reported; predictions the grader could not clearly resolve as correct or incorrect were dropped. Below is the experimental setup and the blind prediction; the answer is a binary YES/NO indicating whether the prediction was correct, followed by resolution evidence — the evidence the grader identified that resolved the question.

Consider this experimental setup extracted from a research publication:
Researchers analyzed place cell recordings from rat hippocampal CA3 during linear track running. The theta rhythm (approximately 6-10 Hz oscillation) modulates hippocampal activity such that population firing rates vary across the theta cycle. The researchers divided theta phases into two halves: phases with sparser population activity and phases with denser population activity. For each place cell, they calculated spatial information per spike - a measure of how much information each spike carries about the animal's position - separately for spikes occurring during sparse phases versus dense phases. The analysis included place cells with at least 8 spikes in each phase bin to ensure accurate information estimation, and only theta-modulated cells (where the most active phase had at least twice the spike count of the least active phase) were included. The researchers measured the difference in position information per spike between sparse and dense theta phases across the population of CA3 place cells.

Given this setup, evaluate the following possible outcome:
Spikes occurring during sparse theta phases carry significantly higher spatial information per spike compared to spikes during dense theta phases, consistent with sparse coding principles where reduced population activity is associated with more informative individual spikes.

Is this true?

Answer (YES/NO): YES